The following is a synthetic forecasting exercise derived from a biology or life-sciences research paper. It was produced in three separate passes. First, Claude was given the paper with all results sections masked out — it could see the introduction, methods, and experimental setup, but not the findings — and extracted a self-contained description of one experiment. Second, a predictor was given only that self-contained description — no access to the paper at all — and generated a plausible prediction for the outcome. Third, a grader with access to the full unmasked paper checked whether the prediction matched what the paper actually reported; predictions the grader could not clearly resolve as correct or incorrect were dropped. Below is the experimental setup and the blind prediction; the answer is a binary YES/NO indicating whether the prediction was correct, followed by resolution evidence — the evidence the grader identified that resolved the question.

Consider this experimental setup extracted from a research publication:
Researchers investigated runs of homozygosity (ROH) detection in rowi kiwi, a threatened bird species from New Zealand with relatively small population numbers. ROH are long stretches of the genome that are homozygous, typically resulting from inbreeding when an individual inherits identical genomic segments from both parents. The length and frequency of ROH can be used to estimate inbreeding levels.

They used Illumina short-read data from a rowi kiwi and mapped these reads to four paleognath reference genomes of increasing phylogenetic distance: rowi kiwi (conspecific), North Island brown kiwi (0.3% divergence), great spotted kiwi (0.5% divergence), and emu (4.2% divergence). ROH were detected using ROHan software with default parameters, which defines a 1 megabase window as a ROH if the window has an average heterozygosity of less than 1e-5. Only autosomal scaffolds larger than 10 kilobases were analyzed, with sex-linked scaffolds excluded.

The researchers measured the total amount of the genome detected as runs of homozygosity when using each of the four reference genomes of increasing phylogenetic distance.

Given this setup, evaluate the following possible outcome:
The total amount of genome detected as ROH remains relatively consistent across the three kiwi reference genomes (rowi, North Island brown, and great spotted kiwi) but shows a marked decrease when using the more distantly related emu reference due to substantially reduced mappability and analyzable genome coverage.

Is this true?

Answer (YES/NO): NO